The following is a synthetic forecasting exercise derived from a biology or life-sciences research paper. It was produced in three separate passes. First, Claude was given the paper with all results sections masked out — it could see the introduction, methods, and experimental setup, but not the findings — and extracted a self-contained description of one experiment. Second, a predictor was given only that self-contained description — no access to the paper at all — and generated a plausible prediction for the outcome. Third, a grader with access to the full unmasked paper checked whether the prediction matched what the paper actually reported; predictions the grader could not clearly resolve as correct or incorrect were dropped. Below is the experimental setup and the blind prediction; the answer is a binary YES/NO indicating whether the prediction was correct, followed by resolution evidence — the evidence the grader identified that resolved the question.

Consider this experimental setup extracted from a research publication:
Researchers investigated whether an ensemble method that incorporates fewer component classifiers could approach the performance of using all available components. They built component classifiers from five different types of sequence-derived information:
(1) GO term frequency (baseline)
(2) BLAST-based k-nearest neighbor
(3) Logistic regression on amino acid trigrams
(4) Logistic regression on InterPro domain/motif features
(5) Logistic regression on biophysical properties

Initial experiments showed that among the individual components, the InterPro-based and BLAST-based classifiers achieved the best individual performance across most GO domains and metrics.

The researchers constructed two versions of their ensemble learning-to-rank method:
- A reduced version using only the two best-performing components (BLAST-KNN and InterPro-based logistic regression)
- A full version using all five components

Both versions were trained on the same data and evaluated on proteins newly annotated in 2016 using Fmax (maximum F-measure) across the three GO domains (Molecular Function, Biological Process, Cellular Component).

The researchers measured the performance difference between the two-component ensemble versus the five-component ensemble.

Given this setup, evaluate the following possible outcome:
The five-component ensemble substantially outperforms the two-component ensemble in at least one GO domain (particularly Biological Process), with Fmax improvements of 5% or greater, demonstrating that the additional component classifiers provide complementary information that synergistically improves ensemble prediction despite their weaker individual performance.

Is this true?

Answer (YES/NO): NO